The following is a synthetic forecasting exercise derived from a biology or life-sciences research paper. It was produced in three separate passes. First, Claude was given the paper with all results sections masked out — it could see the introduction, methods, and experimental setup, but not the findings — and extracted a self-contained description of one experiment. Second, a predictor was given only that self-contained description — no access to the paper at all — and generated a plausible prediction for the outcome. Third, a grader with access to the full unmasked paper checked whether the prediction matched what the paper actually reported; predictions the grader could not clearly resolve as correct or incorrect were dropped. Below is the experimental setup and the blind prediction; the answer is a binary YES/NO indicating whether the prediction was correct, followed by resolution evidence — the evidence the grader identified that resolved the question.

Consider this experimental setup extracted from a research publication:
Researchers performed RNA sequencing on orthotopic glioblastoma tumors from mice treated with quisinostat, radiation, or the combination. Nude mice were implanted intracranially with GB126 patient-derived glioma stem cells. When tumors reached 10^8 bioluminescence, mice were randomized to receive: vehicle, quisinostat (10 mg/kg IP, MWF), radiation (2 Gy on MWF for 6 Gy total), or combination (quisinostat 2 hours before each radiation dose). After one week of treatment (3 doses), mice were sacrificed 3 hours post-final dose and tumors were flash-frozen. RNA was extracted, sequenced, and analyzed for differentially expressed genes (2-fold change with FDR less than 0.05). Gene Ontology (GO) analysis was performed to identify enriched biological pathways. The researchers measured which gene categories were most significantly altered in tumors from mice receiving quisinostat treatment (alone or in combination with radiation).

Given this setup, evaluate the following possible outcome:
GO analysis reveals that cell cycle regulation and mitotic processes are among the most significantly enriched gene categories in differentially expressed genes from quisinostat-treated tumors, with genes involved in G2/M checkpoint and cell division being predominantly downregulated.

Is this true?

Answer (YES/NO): NO